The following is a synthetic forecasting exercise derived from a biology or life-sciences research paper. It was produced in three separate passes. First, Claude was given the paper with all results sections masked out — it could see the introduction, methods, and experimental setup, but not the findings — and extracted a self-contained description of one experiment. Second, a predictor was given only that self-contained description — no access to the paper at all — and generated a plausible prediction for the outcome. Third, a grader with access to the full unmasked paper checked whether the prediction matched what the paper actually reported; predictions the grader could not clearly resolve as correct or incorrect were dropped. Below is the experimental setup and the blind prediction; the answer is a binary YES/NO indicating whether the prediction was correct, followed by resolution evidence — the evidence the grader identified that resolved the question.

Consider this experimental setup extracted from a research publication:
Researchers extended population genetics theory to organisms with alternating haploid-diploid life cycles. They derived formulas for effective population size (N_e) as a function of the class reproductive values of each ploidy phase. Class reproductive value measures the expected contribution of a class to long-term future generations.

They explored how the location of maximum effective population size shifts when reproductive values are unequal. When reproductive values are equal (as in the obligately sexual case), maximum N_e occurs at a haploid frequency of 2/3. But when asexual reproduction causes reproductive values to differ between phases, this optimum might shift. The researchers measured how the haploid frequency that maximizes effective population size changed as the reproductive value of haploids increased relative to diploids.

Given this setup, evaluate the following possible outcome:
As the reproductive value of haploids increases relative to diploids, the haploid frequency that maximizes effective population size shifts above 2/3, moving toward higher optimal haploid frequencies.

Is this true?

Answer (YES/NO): YES